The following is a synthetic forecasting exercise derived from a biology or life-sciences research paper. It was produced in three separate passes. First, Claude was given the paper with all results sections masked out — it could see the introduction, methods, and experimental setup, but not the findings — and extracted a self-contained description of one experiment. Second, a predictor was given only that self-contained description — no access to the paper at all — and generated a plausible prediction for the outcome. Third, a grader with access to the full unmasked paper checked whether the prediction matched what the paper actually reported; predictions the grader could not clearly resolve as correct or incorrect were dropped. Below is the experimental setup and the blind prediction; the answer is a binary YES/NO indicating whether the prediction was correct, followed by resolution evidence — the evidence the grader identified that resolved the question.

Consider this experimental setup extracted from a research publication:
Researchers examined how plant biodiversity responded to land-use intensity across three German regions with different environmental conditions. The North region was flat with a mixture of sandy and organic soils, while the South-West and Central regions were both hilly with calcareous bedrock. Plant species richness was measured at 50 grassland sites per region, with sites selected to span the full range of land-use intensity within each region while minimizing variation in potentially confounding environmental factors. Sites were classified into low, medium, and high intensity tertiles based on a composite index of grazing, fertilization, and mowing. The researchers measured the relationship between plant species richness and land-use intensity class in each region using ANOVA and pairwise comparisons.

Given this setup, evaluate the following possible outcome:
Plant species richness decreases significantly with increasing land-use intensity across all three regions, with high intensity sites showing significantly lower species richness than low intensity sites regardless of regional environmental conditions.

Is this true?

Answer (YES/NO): NO